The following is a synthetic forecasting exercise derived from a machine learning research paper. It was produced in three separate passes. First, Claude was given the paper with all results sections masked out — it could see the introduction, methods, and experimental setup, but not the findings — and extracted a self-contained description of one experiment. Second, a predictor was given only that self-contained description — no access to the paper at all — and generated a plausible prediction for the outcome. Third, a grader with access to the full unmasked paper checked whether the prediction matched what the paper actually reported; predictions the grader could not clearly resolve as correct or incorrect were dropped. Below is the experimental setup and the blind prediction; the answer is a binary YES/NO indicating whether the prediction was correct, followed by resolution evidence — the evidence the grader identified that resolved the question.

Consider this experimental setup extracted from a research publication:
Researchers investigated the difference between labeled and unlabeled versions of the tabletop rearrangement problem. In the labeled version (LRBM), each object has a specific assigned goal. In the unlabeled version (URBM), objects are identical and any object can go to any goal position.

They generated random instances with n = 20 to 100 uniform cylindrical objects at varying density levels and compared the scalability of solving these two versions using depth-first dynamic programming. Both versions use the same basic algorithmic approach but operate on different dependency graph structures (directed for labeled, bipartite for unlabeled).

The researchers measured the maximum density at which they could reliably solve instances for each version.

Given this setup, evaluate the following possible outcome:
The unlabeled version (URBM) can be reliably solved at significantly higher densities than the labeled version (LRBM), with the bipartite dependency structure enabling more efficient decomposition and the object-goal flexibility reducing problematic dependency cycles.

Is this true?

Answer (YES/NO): YES